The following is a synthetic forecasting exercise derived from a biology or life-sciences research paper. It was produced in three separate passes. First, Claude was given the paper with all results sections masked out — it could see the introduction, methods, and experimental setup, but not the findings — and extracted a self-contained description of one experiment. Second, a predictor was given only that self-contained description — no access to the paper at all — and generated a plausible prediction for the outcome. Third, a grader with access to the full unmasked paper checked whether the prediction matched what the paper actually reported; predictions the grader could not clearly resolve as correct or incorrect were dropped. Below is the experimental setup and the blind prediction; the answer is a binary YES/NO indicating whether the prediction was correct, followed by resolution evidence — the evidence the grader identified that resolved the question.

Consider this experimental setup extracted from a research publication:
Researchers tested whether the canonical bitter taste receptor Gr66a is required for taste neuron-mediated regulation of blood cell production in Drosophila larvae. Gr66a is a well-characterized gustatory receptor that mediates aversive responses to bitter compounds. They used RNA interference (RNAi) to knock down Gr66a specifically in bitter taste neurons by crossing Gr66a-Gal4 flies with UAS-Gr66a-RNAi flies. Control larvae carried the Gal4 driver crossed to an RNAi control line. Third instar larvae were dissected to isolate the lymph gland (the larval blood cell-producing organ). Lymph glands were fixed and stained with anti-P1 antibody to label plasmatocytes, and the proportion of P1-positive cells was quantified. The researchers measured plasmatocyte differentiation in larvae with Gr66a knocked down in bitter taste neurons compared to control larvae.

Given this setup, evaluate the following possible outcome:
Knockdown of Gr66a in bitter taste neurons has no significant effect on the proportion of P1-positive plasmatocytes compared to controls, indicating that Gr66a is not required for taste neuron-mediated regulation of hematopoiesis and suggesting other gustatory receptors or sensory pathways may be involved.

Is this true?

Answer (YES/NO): YES